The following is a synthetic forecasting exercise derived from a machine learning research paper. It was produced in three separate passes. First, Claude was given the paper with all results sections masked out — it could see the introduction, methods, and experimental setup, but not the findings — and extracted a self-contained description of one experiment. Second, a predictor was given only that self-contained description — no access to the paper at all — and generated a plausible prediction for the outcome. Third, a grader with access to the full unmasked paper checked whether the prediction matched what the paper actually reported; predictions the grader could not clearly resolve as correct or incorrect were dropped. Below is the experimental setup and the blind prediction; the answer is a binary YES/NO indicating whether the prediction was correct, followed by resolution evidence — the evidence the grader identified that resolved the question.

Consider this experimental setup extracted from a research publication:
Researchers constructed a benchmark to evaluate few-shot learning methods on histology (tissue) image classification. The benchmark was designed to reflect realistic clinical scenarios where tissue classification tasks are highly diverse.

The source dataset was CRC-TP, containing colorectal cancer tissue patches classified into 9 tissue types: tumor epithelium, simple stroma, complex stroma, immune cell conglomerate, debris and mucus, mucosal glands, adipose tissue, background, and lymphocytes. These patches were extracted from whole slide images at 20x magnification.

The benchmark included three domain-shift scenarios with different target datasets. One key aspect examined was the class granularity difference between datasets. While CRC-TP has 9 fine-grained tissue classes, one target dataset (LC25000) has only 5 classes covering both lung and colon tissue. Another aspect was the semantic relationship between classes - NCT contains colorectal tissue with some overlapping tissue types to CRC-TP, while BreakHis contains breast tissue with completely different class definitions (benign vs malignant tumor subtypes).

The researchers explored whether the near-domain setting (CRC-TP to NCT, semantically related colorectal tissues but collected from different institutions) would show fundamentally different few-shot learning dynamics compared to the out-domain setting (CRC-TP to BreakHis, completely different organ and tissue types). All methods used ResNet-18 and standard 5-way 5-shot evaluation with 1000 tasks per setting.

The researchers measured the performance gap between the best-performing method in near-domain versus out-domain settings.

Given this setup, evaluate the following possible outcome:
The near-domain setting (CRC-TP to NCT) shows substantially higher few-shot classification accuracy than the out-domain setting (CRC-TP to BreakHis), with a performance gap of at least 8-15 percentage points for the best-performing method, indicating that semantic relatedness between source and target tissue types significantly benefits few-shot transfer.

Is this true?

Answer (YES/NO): YES